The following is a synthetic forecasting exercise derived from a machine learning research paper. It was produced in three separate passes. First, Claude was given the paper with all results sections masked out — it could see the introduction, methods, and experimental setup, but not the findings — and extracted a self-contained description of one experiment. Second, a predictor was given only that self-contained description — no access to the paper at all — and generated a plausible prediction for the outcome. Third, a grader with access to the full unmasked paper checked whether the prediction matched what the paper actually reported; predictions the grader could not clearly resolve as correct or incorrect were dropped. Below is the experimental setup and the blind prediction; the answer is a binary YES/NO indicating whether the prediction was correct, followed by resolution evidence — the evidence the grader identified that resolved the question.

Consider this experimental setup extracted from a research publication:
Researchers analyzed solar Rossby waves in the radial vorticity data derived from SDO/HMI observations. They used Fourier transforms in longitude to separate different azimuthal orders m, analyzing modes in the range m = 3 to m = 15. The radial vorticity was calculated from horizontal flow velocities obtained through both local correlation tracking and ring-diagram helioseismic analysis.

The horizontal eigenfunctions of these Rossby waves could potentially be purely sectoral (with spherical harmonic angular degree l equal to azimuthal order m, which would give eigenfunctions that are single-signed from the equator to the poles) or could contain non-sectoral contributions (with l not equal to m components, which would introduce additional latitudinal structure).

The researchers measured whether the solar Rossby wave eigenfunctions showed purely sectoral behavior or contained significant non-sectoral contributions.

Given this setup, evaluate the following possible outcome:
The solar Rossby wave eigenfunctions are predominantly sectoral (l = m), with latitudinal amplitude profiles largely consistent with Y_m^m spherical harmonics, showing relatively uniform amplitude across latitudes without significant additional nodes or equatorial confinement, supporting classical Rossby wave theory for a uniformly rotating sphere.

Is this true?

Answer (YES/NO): NO